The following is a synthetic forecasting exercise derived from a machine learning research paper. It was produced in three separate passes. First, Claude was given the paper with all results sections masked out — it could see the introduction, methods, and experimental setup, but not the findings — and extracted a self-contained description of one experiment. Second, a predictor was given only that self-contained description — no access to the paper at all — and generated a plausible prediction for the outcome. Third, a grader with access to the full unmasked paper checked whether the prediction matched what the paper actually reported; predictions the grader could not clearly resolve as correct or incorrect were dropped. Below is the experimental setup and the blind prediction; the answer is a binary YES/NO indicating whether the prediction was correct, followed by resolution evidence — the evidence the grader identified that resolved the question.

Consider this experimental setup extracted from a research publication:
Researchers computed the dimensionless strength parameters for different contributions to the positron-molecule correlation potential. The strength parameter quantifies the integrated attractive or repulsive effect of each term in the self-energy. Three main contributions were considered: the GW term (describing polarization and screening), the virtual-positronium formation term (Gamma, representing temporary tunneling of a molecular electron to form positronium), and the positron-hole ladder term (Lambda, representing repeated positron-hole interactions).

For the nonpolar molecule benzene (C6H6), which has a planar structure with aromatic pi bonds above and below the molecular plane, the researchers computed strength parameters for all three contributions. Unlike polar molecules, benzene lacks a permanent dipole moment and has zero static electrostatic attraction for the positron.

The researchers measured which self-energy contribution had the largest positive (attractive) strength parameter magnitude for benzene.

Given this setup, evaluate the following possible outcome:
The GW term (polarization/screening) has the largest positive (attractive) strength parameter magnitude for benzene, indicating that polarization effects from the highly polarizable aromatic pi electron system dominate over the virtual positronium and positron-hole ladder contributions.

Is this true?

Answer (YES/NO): YES